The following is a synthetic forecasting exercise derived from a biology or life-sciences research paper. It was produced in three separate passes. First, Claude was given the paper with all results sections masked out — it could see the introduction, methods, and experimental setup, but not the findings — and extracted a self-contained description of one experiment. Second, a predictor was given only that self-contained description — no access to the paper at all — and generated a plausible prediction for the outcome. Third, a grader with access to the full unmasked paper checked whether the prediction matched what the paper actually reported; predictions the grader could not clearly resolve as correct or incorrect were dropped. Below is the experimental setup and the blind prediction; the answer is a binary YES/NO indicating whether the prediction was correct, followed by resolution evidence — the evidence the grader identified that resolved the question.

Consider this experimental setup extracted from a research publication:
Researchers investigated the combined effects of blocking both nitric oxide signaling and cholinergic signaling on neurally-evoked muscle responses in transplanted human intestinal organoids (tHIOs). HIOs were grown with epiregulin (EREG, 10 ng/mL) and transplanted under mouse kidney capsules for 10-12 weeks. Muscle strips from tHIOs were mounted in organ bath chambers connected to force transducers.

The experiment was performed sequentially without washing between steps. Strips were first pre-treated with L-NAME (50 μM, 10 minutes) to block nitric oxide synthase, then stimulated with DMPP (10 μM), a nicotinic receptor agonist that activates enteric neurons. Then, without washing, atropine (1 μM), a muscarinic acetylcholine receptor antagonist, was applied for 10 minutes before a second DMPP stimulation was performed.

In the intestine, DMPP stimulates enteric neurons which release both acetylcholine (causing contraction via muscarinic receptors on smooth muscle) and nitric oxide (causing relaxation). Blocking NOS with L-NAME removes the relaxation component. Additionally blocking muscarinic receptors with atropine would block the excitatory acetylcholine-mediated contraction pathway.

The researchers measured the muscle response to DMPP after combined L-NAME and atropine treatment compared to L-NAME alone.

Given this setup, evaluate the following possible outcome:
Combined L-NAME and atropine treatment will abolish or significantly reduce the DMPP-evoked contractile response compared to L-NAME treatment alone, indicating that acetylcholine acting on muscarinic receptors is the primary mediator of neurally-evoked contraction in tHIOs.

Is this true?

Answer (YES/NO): NO